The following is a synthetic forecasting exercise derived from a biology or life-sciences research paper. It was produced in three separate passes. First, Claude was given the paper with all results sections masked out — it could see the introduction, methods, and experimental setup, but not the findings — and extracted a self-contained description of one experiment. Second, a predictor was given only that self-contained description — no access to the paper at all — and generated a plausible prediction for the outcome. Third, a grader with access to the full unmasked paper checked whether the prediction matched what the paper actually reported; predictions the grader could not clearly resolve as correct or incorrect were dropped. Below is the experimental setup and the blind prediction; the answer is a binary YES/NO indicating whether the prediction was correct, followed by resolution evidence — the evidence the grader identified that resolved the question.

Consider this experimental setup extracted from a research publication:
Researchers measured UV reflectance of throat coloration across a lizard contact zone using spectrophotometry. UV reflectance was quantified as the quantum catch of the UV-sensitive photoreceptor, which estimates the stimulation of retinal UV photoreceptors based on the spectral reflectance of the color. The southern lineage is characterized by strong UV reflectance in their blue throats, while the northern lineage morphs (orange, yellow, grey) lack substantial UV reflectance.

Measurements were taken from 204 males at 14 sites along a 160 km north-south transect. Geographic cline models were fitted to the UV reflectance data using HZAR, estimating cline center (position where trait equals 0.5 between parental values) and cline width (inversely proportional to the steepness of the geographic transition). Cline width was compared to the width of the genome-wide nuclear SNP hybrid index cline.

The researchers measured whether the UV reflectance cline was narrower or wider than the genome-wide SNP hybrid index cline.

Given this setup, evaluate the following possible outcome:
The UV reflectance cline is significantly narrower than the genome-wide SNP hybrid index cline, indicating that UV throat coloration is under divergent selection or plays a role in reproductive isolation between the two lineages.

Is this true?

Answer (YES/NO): YES